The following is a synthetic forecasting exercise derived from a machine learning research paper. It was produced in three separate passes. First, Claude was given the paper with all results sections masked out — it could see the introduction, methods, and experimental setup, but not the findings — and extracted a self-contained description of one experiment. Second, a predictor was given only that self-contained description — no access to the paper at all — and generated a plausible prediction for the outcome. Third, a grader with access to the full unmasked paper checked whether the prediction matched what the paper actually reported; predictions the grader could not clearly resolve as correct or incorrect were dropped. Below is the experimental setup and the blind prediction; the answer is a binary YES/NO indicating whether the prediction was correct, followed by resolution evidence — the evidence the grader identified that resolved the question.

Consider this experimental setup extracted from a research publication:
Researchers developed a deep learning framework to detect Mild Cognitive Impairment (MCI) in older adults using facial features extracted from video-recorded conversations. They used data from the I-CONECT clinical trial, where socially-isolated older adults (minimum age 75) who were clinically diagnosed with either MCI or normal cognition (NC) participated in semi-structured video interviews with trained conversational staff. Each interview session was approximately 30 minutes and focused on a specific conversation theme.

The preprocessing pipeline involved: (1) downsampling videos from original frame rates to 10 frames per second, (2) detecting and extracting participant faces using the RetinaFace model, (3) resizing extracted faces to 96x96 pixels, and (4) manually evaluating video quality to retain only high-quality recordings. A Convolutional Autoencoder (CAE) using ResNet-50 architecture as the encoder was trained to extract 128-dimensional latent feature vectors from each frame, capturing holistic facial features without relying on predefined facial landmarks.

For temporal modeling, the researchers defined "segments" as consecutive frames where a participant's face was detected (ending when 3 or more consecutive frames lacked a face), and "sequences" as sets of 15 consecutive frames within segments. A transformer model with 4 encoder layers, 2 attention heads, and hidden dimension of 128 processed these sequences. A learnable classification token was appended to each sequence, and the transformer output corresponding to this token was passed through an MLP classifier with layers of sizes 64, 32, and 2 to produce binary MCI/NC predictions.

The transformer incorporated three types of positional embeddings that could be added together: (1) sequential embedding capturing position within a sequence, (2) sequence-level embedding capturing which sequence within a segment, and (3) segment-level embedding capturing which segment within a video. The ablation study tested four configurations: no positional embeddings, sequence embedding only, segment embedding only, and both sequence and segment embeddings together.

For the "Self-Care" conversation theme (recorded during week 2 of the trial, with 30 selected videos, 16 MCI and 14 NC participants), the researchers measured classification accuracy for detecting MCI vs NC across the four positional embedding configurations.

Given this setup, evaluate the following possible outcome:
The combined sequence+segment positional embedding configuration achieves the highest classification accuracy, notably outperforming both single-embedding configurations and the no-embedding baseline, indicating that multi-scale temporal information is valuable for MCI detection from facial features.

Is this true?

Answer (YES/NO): NO